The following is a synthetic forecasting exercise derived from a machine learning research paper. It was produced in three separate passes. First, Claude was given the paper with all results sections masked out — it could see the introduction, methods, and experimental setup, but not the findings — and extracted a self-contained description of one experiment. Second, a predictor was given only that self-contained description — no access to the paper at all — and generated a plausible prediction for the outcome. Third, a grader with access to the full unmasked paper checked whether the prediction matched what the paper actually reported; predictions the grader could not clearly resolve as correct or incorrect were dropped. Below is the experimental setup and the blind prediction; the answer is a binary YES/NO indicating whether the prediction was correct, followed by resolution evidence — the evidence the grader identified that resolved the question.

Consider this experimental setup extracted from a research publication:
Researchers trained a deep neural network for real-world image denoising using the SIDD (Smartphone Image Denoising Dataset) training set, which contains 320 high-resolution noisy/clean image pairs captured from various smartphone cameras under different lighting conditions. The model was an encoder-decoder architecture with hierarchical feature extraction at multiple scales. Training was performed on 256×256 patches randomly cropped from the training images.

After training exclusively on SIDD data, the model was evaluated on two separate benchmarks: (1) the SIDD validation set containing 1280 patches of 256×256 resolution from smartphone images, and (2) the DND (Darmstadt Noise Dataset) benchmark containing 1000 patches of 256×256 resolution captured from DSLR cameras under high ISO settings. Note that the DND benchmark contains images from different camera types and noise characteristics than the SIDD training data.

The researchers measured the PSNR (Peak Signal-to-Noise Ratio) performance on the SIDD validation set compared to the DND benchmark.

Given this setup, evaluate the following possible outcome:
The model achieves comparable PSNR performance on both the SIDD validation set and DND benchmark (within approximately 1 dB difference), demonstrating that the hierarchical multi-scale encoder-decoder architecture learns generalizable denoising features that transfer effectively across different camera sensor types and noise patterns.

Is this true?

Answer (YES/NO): YES